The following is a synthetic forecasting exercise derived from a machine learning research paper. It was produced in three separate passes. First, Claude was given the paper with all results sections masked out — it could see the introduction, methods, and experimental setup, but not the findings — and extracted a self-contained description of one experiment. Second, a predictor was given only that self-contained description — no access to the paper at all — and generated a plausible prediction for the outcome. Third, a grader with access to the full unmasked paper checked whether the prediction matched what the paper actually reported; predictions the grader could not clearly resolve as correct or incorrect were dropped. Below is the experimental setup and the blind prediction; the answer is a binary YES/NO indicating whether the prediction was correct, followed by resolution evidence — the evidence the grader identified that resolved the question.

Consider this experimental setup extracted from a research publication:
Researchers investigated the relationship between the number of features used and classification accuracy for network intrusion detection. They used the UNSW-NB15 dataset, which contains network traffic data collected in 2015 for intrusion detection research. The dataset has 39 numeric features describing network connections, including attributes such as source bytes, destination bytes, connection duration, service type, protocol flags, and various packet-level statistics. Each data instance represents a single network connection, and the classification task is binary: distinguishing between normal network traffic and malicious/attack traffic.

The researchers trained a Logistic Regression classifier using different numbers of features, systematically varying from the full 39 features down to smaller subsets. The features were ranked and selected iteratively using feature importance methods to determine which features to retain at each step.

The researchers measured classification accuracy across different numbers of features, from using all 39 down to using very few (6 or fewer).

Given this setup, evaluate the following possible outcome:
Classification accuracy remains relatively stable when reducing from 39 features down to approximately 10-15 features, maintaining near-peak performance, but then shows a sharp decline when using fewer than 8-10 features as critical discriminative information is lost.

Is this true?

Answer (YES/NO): NO